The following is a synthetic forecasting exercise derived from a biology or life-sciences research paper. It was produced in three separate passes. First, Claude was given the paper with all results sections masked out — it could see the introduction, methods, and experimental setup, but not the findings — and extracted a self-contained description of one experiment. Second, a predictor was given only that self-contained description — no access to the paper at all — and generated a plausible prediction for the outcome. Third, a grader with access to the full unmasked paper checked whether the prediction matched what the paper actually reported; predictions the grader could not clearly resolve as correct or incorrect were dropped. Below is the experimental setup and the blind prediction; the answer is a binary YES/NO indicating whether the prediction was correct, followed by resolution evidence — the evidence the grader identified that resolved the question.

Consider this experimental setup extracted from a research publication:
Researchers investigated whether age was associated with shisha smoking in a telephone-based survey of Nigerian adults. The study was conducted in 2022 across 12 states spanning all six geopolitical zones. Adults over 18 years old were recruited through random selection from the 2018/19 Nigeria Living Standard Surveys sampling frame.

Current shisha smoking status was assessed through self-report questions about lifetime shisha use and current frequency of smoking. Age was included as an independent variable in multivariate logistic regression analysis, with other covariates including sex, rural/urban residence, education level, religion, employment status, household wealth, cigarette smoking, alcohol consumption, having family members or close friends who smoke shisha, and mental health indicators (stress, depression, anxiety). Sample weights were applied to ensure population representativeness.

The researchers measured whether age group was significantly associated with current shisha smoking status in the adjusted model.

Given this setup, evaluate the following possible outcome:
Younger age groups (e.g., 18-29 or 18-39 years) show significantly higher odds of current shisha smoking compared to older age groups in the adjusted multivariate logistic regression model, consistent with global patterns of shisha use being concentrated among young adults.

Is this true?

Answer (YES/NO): NO